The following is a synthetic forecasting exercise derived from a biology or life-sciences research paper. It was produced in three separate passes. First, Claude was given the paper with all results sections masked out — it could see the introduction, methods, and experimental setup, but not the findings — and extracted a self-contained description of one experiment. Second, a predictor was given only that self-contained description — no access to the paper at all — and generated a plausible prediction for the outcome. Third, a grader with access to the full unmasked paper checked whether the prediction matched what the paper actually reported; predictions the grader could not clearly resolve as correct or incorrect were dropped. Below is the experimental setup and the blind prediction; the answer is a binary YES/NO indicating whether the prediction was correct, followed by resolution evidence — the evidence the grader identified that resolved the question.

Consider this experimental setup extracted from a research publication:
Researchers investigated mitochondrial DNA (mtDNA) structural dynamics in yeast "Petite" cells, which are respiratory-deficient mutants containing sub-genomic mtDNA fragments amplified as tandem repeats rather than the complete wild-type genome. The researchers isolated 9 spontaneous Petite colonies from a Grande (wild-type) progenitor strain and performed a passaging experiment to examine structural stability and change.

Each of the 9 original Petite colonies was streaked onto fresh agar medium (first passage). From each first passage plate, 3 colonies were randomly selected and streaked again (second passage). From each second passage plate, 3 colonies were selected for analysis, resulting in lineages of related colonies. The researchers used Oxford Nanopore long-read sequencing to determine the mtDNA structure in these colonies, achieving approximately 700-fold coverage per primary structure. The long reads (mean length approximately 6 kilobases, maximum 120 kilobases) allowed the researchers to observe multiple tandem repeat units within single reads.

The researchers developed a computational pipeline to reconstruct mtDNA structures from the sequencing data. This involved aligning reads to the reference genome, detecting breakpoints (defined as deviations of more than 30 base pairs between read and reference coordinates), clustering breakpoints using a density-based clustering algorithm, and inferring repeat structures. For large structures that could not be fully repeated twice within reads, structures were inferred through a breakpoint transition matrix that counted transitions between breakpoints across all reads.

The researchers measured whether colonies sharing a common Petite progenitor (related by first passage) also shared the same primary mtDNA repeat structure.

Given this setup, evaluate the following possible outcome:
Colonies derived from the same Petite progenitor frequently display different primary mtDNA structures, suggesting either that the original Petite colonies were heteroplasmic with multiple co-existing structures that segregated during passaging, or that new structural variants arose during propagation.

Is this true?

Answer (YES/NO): YES